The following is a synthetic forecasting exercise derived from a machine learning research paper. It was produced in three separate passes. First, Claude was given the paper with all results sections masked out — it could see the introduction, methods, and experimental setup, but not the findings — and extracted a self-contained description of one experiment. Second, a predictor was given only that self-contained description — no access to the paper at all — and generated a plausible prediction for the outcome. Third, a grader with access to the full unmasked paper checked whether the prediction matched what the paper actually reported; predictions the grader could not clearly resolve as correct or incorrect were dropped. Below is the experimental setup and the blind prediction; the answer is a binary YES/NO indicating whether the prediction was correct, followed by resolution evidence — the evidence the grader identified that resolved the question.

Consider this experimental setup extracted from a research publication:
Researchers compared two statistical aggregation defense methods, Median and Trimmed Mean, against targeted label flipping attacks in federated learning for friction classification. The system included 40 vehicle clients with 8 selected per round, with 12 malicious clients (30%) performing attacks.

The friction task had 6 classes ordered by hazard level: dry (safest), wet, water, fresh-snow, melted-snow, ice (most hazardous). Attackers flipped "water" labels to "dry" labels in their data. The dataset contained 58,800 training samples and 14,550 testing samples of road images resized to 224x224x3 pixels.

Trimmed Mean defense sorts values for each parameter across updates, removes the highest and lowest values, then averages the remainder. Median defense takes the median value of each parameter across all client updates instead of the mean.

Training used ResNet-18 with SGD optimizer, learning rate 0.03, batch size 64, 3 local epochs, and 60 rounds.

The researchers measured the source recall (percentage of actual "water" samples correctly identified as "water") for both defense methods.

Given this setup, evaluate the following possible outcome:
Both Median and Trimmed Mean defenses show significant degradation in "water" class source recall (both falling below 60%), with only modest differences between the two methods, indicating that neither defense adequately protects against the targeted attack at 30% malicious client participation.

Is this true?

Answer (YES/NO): YES